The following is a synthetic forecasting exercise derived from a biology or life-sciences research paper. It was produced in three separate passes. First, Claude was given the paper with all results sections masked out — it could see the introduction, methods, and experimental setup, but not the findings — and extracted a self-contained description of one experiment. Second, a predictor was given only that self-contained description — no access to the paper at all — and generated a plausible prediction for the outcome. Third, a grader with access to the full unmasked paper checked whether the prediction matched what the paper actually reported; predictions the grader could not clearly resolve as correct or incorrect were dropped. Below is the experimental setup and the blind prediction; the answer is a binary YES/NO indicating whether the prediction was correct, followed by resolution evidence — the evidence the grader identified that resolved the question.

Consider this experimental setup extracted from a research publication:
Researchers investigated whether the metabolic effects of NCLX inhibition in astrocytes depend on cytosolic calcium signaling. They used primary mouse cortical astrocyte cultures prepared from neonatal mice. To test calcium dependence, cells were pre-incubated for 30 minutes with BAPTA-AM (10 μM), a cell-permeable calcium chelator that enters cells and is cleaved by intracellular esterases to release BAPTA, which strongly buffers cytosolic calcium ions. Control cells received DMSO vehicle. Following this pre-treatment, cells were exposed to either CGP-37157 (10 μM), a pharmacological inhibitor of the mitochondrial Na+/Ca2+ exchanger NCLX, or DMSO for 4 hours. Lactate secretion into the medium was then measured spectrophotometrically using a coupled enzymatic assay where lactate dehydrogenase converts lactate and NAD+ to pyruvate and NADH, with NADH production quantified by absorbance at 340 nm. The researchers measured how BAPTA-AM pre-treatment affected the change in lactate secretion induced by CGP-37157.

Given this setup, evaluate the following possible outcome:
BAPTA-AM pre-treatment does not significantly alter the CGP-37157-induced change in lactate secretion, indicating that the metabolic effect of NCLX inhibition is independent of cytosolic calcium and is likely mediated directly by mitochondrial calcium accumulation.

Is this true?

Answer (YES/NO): NO